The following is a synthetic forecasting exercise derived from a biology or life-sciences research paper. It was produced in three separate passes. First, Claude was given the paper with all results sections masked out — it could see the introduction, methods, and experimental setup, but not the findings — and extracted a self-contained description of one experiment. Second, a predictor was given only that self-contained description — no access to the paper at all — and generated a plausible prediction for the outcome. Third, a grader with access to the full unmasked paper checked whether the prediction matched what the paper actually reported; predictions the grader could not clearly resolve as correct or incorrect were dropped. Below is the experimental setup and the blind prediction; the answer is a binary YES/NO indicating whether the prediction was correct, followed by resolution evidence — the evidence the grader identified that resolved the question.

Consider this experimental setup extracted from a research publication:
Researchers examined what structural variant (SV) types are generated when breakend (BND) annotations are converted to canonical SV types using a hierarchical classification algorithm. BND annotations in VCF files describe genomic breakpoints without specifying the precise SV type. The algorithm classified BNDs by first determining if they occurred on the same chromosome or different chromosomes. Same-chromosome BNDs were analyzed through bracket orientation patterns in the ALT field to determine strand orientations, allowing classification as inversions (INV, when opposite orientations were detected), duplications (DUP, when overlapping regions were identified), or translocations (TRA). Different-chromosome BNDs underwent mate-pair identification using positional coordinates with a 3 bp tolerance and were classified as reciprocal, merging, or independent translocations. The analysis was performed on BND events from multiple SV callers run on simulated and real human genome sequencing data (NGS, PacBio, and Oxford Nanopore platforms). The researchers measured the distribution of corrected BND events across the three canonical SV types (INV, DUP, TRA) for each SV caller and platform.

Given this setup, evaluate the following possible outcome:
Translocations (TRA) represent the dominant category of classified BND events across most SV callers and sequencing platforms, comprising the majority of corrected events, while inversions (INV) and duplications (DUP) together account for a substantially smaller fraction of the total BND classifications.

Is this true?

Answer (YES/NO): YES